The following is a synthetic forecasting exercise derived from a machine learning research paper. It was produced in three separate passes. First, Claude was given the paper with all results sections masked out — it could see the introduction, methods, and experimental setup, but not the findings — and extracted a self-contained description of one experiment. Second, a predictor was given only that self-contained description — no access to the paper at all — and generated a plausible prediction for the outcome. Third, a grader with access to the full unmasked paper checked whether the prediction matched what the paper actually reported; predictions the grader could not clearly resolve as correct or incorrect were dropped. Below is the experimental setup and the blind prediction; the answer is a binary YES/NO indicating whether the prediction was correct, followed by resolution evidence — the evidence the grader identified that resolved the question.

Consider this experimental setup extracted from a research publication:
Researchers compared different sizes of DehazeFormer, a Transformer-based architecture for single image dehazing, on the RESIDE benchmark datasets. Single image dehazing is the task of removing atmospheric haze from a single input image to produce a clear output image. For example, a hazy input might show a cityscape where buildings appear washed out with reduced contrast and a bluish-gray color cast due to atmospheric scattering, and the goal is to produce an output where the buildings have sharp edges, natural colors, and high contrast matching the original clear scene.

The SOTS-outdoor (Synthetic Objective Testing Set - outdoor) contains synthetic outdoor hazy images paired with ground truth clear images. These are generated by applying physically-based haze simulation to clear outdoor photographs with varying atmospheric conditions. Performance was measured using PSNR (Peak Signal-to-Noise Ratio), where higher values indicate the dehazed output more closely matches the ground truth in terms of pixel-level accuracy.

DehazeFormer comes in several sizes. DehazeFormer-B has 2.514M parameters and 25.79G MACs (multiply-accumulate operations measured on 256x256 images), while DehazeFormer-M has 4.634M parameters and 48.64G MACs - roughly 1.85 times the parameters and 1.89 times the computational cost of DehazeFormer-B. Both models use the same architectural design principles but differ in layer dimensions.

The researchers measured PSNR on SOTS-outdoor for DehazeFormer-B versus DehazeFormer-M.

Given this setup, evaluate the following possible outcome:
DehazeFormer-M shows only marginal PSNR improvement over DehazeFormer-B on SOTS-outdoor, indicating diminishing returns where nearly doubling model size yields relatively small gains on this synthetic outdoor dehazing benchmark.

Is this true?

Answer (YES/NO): NO